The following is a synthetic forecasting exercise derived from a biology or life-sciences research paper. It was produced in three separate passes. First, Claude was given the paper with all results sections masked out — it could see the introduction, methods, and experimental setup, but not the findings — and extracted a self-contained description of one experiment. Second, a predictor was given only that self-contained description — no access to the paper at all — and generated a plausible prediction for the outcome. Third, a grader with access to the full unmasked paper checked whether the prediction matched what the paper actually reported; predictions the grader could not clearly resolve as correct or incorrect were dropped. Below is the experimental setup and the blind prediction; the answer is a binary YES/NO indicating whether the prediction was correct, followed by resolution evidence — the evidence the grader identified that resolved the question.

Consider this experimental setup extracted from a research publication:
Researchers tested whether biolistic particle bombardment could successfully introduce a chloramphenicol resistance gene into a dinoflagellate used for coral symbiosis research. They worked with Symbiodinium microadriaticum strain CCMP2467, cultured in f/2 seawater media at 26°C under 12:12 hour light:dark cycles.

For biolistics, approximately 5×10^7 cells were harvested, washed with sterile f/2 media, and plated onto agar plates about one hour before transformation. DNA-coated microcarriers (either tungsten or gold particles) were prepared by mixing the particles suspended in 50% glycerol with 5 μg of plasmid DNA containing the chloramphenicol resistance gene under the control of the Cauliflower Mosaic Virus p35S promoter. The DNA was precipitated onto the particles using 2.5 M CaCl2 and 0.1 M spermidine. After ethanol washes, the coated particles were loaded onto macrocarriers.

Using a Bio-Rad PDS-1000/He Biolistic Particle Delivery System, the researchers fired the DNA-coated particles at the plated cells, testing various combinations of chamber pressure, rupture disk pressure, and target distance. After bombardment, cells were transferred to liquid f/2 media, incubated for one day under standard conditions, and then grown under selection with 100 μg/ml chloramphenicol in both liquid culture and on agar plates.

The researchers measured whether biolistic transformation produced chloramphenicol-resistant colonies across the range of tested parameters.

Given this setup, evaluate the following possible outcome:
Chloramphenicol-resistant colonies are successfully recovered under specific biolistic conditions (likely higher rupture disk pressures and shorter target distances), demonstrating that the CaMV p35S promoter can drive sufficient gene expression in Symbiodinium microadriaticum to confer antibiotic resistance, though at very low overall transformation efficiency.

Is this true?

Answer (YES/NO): NO